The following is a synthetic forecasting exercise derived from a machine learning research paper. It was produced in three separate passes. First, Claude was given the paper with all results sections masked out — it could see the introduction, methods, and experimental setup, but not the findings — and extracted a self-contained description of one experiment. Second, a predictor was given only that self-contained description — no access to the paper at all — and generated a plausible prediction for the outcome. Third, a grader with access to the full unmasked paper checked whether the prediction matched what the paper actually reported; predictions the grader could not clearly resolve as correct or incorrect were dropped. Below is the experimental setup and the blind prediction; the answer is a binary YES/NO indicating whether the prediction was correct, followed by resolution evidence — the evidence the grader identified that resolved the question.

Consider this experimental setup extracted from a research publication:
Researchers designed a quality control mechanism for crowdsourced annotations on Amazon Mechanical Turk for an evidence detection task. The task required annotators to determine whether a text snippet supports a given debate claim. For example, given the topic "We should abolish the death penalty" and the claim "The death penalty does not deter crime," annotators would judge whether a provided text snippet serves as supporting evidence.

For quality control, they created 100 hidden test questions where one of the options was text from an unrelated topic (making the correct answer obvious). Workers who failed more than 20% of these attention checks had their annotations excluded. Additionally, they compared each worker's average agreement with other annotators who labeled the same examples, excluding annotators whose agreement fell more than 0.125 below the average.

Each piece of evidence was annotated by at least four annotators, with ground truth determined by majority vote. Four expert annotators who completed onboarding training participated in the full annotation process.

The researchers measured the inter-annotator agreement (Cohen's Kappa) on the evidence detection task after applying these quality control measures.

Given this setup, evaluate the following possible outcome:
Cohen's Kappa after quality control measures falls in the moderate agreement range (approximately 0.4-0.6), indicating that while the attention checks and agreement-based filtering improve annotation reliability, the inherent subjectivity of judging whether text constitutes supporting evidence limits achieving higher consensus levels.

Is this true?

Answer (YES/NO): NO